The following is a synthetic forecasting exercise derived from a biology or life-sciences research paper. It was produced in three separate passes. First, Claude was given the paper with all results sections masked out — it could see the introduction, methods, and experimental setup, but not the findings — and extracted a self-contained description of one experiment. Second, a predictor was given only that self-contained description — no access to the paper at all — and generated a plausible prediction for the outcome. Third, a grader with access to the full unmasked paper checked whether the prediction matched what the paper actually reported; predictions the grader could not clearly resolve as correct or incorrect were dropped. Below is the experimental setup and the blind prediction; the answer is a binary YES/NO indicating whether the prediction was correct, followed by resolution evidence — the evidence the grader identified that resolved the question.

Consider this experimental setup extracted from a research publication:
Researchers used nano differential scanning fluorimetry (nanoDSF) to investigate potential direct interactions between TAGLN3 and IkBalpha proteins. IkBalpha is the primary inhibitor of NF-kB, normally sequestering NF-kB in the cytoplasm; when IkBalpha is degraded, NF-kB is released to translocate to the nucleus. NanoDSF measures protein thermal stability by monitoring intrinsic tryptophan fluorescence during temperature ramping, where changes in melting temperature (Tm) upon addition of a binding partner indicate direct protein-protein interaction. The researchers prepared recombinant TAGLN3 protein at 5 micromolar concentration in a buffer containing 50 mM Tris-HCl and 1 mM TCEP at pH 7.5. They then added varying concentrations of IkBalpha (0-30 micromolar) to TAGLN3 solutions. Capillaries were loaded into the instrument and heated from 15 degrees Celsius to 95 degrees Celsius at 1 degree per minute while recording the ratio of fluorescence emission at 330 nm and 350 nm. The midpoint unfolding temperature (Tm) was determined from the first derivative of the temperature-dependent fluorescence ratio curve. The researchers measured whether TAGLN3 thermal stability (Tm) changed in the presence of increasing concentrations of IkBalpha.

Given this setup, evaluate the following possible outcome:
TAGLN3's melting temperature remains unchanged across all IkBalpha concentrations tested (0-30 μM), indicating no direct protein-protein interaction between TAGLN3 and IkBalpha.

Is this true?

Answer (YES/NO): NO